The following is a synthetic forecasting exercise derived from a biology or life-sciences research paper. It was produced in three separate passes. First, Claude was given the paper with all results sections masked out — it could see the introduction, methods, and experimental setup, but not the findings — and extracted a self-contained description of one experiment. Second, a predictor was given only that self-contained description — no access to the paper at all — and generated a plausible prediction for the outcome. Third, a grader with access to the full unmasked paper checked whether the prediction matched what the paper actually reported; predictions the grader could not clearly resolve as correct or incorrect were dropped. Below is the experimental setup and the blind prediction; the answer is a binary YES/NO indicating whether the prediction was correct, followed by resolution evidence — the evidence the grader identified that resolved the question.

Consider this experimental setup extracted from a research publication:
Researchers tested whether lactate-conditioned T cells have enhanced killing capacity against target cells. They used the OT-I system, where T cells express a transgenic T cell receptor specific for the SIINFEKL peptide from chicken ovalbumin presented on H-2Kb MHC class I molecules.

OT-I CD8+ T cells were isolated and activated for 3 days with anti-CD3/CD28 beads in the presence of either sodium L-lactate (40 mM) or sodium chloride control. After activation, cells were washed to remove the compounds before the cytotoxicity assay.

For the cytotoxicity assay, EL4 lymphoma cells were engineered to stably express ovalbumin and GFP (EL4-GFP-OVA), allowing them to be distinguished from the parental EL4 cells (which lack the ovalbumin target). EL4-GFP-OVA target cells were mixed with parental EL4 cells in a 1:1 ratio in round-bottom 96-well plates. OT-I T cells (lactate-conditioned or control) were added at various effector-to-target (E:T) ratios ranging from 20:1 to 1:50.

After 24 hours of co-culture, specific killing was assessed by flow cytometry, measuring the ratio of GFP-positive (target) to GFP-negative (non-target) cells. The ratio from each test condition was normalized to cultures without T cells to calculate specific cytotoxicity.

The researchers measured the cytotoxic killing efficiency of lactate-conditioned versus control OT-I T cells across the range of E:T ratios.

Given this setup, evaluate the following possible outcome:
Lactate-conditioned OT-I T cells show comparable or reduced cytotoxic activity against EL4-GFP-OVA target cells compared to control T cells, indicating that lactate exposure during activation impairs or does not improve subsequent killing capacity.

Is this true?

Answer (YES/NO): NO